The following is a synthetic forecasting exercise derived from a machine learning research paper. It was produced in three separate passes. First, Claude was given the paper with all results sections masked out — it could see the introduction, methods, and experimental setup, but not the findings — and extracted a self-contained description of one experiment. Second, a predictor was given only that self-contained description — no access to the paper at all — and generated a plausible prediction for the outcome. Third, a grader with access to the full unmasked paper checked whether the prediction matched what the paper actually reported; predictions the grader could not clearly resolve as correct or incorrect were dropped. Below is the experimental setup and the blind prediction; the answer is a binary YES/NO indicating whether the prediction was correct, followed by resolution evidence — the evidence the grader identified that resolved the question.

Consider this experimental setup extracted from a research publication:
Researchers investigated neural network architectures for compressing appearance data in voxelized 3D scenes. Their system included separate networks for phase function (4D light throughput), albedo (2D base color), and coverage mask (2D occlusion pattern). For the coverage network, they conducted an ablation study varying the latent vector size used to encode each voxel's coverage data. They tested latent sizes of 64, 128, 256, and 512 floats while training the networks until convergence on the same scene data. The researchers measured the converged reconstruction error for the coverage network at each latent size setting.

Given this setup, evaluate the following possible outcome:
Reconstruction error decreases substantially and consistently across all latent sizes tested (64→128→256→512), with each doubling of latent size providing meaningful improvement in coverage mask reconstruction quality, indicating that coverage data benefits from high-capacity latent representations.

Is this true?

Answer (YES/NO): NO